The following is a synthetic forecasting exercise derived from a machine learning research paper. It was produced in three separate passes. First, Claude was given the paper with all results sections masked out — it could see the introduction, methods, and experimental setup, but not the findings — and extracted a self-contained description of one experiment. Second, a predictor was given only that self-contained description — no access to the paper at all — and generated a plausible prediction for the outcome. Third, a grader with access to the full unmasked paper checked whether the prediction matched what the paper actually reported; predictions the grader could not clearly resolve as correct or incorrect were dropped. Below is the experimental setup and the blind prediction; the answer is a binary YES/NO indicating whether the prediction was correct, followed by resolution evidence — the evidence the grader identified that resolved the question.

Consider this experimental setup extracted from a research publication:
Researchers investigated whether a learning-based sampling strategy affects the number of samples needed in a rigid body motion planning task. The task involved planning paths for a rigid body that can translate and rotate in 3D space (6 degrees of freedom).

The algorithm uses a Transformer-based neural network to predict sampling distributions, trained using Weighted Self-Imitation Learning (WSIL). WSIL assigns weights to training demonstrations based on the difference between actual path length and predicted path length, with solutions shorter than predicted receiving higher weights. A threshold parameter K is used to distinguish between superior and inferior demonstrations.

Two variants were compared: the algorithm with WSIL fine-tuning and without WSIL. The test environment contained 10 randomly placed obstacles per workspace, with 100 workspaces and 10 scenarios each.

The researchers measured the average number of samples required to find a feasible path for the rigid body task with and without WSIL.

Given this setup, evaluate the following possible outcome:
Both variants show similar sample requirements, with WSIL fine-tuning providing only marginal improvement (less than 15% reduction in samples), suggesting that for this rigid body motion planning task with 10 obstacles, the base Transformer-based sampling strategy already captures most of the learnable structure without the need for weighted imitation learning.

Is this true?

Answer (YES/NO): NO